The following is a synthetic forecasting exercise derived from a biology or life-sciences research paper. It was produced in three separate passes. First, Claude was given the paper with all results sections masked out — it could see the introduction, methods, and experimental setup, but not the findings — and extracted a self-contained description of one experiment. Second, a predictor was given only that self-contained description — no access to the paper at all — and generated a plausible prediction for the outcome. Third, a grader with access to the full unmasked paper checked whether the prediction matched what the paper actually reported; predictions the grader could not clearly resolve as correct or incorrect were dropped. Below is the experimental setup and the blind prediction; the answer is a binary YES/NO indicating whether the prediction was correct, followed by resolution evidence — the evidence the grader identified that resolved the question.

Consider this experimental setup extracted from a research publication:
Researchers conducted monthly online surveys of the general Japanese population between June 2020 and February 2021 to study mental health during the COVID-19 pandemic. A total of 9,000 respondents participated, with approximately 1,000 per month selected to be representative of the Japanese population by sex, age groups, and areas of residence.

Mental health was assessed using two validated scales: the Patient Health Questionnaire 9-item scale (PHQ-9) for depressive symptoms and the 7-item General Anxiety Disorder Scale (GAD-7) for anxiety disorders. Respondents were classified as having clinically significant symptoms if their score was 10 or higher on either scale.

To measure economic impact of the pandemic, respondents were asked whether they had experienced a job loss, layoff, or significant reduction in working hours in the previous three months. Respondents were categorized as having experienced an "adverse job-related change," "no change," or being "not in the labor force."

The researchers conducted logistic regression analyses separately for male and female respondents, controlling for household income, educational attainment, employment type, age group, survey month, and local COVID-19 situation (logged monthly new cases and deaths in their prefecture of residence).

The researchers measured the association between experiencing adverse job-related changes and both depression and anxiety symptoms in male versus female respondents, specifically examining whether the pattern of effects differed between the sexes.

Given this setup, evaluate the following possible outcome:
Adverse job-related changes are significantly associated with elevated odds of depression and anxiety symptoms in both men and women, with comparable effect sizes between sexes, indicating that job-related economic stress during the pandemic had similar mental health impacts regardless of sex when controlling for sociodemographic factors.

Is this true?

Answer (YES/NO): NO